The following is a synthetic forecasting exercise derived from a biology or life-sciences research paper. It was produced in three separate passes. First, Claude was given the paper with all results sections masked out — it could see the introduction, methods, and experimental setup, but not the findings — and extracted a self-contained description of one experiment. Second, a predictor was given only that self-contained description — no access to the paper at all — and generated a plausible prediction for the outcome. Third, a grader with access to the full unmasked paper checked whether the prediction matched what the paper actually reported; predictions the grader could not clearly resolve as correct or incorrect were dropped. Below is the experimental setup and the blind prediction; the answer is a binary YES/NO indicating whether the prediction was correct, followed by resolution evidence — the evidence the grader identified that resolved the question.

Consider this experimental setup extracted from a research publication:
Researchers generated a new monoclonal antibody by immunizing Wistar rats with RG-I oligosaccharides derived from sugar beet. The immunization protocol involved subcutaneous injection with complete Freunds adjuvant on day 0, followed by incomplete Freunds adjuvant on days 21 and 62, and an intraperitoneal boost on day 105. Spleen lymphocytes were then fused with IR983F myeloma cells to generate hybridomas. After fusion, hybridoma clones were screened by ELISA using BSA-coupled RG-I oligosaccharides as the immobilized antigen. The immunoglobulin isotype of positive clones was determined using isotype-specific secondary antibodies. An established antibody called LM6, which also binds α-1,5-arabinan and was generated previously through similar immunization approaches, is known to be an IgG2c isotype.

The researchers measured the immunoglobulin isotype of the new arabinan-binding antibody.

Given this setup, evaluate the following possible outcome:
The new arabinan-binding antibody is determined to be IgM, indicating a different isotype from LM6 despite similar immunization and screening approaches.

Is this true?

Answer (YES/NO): YES